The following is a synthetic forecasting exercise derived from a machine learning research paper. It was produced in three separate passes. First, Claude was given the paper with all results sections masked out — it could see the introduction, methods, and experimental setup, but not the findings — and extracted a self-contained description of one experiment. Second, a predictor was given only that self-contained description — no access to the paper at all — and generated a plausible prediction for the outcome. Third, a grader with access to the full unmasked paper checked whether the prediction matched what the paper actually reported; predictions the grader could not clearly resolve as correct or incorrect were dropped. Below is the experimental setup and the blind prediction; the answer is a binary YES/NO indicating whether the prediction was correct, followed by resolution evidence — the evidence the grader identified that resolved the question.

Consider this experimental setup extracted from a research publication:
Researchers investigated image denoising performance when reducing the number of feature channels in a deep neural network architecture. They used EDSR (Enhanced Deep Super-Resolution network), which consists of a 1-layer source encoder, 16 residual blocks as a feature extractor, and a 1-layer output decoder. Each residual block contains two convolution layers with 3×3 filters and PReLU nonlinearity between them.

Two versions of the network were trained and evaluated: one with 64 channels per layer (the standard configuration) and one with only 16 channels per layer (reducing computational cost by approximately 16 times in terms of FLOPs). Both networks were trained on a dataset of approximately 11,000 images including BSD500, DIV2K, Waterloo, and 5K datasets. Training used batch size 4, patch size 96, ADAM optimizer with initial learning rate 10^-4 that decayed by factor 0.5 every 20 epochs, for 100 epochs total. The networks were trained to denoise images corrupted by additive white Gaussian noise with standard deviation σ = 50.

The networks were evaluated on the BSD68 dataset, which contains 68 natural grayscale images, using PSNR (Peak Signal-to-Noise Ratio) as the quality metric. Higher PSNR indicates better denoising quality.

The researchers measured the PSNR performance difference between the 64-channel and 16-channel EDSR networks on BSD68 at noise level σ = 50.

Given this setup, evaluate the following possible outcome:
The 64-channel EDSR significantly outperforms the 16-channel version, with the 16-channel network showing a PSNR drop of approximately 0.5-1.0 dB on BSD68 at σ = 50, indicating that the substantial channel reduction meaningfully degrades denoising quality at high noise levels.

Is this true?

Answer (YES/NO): NO